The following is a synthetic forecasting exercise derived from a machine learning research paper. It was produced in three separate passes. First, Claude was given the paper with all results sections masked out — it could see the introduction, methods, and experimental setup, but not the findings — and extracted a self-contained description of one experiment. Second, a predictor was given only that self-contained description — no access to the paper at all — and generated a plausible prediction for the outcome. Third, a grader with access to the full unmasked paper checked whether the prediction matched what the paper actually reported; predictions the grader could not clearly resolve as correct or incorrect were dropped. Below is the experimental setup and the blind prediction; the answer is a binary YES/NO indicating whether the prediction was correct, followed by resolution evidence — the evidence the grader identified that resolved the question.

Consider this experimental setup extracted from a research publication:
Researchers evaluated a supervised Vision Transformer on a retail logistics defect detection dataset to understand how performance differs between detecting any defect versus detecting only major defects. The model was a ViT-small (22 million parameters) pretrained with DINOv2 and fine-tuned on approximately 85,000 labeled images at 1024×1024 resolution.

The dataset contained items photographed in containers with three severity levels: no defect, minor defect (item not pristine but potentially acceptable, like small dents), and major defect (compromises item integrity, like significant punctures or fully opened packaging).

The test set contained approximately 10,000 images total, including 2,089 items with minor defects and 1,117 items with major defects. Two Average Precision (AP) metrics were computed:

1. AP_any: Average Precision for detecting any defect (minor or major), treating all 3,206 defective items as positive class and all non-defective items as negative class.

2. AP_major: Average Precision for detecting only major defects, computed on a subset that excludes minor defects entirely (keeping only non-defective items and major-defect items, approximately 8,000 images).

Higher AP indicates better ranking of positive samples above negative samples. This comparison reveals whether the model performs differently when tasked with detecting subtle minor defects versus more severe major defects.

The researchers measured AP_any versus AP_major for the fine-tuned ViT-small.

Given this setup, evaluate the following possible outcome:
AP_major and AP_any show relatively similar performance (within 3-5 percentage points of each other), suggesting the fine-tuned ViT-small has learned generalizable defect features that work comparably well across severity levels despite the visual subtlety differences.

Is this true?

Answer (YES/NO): YES